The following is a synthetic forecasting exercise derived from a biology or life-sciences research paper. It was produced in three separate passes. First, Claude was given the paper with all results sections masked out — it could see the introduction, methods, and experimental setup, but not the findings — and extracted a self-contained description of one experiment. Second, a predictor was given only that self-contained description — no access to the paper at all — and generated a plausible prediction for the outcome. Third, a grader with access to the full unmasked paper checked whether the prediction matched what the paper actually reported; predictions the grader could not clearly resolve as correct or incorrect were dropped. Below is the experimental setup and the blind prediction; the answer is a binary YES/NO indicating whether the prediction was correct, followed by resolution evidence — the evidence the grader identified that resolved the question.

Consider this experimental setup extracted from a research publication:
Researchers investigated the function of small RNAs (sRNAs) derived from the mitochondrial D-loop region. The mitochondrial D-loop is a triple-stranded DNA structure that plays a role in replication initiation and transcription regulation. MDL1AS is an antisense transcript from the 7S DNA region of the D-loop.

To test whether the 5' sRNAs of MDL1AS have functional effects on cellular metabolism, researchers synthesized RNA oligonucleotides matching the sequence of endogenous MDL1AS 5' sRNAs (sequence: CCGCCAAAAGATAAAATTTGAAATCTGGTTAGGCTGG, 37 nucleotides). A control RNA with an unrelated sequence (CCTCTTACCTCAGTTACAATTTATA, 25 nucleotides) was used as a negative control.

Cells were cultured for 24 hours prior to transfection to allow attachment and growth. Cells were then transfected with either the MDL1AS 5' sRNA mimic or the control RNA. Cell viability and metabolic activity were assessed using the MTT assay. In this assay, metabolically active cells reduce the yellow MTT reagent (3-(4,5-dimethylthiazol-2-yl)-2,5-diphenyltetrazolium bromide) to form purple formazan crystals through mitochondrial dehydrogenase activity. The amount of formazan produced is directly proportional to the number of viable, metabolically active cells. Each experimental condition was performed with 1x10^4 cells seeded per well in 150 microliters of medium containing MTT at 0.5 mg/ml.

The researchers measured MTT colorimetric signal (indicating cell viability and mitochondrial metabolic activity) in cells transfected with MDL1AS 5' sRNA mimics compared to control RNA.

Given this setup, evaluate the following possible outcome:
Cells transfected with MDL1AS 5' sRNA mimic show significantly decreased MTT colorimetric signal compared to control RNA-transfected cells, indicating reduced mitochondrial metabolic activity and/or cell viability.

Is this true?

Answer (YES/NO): NO